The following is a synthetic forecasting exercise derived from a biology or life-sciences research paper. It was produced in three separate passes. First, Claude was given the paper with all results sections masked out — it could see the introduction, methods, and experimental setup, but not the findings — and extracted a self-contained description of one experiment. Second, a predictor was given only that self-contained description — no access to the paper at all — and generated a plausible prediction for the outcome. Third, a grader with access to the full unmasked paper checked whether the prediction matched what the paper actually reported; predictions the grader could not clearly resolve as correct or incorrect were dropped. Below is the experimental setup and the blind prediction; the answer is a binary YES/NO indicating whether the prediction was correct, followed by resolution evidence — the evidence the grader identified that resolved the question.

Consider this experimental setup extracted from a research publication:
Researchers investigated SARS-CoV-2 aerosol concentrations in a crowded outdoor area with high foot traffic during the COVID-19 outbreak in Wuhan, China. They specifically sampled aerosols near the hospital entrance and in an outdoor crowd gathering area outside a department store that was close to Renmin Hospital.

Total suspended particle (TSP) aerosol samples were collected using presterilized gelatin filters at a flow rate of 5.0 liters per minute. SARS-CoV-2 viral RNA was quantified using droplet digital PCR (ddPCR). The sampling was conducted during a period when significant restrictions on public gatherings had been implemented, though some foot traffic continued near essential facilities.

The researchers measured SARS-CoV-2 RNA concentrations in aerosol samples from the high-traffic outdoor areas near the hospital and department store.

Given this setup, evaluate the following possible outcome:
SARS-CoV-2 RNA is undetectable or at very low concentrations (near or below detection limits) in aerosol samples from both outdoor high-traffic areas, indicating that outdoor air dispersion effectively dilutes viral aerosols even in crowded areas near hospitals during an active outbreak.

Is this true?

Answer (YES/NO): NO